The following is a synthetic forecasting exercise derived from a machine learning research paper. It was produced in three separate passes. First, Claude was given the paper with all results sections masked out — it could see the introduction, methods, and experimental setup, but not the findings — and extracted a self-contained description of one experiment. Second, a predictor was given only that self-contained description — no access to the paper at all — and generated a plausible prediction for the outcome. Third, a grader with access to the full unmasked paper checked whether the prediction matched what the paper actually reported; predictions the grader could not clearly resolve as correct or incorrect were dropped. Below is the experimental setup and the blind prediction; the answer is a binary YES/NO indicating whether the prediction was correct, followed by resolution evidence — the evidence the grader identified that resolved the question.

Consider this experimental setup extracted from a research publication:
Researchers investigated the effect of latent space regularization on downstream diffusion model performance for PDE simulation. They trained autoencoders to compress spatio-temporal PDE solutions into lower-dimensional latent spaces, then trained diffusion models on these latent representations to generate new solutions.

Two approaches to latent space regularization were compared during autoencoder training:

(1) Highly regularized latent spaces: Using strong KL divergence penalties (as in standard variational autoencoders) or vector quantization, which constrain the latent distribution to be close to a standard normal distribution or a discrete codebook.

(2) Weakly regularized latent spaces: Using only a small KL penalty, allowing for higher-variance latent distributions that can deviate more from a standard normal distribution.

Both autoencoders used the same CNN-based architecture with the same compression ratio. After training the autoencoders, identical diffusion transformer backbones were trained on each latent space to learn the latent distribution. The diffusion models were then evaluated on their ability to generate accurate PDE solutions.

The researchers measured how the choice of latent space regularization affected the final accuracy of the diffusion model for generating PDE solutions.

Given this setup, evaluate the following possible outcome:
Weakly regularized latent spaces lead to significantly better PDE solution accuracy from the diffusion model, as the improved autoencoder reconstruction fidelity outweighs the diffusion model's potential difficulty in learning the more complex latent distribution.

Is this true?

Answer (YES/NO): YES